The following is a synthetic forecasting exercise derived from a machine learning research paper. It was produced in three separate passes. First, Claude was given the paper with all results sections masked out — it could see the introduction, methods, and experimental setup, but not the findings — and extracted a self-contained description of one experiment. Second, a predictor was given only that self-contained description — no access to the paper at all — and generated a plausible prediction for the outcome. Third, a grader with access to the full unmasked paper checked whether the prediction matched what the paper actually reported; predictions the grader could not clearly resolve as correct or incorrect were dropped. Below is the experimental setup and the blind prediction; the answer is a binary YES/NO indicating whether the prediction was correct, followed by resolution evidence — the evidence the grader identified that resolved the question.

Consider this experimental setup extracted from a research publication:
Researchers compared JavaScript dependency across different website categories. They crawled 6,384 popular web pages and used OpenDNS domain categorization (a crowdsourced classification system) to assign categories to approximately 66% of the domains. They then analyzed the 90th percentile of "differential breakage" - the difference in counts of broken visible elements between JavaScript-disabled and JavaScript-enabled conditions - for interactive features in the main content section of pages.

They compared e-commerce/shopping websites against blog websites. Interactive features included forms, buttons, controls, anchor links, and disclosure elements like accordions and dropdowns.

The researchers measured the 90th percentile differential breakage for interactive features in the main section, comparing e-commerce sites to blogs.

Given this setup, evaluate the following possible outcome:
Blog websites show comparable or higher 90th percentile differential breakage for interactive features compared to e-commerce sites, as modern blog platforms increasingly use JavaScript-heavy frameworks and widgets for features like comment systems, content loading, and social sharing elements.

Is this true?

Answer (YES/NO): NO